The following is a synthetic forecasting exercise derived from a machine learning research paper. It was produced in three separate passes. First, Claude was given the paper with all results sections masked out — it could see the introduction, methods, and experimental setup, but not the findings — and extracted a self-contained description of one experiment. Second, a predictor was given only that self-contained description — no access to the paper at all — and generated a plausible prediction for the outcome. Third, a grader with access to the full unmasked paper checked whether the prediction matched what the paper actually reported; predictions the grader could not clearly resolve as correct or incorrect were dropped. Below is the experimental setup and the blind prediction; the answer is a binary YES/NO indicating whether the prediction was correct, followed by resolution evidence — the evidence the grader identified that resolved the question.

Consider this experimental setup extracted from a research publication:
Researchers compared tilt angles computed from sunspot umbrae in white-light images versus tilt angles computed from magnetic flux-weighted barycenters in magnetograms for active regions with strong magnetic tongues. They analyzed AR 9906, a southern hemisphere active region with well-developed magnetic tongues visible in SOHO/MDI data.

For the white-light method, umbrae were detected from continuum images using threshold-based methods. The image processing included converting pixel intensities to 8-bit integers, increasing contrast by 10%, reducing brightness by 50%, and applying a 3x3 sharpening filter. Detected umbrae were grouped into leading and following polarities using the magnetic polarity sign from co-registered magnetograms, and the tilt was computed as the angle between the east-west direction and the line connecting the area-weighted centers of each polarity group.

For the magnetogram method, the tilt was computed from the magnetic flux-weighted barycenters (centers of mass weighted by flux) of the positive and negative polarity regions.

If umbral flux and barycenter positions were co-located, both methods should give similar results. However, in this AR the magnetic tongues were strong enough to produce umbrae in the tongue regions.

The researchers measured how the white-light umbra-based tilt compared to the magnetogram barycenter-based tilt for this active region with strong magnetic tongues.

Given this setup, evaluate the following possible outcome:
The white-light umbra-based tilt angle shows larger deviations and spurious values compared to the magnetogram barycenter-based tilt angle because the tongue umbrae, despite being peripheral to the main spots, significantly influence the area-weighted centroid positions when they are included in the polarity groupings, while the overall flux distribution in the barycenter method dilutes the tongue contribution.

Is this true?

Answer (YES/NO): NO